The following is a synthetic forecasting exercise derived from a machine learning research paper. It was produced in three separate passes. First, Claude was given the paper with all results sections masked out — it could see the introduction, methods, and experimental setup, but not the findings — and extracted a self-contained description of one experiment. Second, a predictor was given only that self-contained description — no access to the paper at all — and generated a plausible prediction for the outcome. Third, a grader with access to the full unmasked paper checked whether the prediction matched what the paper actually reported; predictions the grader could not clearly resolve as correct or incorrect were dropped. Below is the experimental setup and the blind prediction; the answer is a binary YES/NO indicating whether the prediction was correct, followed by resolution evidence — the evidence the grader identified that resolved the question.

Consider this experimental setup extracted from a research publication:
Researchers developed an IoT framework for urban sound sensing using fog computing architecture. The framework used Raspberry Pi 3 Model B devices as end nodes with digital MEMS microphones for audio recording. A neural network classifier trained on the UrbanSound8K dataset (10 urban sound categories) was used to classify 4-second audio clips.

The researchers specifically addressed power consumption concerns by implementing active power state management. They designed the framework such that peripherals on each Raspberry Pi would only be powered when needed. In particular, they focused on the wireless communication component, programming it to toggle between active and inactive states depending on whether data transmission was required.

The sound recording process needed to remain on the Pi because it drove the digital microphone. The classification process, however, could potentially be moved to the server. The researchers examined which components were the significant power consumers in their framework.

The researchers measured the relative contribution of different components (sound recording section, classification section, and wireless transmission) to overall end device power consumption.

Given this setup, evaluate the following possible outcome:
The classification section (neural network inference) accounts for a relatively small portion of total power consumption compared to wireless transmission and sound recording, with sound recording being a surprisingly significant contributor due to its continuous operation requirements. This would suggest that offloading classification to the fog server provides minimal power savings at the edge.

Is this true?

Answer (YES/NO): NO